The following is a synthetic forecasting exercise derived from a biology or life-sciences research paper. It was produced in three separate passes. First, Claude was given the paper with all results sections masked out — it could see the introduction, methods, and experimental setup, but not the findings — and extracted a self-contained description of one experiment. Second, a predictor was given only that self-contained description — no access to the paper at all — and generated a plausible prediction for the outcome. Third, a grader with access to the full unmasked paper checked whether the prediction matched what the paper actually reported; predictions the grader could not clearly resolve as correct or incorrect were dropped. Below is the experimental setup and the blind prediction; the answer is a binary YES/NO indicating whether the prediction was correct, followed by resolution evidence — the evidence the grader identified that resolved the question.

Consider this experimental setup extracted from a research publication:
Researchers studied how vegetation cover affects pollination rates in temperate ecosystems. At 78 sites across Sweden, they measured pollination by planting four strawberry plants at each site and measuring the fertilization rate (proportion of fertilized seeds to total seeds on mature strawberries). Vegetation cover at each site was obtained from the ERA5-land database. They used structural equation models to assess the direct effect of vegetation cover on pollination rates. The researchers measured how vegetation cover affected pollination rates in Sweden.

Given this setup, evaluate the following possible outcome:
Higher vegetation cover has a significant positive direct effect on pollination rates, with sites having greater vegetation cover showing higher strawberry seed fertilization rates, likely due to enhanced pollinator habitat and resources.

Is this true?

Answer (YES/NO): NO